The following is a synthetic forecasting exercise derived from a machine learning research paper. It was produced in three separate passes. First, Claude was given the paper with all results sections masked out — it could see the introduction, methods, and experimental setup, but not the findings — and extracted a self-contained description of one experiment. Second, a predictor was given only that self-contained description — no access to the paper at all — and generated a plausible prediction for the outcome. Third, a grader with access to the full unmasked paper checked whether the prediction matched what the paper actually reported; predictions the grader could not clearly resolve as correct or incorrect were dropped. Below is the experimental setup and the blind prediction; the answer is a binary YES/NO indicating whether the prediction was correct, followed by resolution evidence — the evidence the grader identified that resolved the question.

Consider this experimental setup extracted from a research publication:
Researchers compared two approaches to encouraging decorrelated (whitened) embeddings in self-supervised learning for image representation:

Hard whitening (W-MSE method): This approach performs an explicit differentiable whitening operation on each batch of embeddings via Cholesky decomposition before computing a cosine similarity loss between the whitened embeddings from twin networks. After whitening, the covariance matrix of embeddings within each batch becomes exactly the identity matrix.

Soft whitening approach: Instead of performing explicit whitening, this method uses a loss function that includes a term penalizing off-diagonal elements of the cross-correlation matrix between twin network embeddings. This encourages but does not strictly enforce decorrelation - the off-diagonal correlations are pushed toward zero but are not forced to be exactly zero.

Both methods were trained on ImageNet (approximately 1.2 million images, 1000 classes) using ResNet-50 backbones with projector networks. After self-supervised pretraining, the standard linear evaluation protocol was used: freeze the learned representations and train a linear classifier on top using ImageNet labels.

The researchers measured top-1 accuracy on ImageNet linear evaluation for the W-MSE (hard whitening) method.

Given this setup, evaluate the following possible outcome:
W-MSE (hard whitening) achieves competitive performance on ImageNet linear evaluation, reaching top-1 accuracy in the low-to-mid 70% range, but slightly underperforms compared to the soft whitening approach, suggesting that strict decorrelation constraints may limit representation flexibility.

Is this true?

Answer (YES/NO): NO